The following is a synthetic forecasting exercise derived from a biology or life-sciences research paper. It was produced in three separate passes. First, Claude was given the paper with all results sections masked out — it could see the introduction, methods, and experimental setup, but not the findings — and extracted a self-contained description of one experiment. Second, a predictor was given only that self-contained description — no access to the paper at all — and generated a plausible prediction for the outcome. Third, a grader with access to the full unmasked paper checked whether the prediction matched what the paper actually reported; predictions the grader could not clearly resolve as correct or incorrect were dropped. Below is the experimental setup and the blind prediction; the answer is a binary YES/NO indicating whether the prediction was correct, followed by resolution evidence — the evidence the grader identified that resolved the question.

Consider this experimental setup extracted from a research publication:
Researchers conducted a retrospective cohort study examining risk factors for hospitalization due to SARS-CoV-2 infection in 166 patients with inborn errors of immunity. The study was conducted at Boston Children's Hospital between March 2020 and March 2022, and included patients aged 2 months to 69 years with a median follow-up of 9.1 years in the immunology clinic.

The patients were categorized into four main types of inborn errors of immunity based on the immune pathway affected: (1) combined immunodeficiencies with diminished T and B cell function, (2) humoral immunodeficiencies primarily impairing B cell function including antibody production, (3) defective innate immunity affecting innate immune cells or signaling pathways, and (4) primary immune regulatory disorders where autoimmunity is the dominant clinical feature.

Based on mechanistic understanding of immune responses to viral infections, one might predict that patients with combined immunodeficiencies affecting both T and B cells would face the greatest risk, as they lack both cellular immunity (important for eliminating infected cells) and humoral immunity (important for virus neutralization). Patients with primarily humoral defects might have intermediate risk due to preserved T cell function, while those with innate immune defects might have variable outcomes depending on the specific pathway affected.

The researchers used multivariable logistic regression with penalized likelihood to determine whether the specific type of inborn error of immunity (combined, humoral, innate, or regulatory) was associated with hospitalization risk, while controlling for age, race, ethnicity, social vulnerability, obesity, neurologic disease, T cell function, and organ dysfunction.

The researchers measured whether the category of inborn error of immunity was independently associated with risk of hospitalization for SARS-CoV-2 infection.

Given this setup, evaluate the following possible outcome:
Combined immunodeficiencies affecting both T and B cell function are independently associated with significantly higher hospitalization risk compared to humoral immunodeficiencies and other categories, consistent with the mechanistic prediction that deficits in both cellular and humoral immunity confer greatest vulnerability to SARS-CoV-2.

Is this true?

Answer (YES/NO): NO